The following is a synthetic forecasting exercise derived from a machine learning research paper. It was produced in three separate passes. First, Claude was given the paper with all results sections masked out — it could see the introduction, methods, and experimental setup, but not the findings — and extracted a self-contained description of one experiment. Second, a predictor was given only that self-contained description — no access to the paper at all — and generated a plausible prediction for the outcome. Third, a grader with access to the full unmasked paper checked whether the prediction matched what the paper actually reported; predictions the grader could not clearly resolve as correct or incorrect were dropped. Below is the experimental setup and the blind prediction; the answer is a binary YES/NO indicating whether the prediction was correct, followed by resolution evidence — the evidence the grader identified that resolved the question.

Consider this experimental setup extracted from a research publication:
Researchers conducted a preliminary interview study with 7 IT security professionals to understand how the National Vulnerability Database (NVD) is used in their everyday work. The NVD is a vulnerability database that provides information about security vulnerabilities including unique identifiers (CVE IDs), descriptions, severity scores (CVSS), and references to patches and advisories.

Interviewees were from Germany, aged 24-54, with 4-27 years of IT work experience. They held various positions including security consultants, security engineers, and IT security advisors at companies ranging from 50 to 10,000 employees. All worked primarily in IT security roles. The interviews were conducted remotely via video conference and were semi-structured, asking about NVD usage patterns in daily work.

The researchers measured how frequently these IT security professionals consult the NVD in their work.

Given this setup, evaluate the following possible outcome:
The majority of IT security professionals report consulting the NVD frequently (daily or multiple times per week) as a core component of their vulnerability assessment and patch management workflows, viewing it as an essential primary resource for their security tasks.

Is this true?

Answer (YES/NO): YES